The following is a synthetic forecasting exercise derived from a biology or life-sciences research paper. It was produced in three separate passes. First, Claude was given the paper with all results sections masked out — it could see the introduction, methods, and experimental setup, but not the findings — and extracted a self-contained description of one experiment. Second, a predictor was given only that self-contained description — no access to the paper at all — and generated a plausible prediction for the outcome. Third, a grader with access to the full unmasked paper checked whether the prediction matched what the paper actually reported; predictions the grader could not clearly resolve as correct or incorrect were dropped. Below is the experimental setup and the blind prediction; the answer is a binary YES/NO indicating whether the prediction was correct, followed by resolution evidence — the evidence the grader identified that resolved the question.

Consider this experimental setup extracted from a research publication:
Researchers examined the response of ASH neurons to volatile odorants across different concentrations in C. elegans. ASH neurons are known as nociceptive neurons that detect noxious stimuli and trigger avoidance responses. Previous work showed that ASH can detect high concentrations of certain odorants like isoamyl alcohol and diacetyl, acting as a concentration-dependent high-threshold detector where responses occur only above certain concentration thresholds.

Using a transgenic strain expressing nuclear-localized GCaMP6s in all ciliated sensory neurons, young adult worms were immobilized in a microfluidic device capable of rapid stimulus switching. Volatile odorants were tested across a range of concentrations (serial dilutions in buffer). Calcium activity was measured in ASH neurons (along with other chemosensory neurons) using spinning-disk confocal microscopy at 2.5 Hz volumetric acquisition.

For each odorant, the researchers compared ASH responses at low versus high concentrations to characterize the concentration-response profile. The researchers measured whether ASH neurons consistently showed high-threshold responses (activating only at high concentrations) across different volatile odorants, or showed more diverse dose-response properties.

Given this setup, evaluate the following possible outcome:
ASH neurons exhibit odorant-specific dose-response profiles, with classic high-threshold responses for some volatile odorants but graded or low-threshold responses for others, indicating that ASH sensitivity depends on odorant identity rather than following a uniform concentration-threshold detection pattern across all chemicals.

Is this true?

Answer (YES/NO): YES